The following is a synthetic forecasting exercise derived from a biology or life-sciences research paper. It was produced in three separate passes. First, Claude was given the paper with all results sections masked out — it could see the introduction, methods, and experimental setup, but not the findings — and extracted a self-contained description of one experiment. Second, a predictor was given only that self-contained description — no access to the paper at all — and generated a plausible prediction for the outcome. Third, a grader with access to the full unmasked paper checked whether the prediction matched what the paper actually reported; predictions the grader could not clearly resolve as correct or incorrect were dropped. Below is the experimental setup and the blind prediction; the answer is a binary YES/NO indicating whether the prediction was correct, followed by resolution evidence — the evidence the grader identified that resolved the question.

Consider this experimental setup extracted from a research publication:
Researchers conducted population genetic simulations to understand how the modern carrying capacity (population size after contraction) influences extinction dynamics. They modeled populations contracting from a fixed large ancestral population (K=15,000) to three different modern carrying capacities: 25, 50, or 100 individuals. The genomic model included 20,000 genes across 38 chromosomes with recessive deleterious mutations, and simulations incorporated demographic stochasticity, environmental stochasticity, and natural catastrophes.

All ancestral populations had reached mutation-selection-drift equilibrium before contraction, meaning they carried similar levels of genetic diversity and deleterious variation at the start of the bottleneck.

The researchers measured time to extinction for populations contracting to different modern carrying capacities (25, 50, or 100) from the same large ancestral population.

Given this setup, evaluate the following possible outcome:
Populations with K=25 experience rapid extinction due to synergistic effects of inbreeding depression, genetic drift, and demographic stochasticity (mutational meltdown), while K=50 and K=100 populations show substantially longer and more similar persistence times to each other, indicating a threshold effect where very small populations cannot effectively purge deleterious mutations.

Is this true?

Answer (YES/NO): NO